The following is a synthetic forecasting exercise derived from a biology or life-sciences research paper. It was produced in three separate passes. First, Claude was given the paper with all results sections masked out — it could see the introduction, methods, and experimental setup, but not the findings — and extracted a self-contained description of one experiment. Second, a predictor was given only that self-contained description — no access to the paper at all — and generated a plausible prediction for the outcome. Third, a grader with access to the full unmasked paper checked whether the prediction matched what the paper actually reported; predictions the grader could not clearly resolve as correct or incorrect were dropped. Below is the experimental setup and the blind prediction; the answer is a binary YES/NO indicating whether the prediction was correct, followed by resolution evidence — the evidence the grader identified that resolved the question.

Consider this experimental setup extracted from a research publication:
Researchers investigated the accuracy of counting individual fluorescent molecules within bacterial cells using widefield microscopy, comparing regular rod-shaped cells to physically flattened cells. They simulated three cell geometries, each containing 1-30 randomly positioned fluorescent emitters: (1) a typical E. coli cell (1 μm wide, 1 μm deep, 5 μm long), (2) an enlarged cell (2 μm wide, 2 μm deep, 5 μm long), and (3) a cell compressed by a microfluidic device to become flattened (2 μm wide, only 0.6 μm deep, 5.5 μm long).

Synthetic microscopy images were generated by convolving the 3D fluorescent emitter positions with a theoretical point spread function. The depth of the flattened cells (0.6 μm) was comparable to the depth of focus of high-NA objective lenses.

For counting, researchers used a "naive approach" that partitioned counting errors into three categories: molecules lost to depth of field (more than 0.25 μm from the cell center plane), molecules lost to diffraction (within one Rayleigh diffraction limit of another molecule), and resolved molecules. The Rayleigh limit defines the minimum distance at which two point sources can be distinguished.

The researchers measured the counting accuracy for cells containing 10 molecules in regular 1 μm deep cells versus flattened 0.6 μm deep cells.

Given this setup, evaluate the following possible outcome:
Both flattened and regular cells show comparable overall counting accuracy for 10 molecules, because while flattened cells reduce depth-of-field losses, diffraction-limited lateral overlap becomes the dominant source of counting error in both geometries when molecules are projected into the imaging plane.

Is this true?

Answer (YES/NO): NO